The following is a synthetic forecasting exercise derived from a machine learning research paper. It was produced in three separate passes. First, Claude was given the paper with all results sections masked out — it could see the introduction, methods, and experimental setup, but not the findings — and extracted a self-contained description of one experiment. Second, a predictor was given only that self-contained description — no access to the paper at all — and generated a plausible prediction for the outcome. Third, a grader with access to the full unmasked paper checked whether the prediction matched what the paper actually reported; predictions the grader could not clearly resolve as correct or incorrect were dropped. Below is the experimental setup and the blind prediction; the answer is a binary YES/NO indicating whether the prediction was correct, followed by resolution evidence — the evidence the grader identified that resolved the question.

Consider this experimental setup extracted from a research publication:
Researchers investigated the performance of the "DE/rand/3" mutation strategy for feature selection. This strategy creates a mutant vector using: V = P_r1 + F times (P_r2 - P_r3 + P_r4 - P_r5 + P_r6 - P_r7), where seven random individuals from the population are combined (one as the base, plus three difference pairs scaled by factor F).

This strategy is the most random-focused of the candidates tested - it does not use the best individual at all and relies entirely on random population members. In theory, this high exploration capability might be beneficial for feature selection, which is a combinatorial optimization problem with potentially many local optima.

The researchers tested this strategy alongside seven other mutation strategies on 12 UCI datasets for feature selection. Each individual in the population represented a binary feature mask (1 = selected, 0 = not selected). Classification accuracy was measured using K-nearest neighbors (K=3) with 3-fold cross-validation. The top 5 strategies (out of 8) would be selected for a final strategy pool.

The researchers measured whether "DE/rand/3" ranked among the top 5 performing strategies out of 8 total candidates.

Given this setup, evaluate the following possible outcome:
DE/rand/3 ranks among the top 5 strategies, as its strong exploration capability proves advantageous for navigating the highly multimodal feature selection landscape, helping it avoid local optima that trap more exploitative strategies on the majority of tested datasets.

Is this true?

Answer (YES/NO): NO